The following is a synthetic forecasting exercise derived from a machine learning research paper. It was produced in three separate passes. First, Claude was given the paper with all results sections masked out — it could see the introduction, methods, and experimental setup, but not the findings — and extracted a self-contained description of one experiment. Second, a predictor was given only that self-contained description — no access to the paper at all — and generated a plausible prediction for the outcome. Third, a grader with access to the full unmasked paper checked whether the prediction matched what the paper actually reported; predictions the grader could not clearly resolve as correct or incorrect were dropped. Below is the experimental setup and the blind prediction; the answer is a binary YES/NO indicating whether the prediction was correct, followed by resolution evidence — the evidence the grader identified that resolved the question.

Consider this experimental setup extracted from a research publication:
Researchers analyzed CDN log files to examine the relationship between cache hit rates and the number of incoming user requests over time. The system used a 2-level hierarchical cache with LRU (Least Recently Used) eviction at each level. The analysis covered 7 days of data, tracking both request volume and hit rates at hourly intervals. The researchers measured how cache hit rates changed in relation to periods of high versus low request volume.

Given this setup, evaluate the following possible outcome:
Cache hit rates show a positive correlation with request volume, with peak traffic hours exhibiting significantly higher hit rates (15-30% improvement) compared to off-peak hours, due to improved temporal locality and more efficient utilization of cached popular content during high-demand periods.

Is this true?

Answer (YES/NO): NO